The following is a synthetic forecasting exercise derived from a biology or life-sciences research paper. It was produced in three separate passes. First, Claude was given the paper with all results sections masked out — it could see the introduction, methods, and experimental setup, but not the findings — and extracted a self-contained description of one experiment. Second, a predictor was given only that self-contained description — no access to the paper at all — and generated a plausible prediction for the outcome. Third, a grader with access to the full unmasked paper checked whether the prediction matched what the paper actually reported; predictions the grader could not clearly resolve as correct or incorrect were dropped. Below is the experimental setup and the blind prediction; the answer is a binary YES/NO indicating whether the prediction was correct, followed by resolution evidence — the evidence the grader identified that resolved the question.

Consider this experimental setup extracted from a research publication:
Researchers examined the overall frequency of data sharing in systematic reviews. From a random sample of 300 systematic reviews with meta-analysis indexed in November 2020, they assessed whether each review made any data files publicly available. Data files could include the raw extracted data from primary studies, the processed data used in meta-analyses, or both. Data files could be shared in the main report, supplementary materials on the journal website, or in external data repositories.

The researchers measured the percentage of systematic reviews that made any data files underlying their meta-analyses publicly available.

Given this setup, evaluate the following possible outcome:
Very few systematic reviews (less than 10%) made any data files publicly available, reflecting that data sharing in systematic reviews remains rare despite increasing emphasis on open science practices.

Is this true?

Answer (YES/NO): YES